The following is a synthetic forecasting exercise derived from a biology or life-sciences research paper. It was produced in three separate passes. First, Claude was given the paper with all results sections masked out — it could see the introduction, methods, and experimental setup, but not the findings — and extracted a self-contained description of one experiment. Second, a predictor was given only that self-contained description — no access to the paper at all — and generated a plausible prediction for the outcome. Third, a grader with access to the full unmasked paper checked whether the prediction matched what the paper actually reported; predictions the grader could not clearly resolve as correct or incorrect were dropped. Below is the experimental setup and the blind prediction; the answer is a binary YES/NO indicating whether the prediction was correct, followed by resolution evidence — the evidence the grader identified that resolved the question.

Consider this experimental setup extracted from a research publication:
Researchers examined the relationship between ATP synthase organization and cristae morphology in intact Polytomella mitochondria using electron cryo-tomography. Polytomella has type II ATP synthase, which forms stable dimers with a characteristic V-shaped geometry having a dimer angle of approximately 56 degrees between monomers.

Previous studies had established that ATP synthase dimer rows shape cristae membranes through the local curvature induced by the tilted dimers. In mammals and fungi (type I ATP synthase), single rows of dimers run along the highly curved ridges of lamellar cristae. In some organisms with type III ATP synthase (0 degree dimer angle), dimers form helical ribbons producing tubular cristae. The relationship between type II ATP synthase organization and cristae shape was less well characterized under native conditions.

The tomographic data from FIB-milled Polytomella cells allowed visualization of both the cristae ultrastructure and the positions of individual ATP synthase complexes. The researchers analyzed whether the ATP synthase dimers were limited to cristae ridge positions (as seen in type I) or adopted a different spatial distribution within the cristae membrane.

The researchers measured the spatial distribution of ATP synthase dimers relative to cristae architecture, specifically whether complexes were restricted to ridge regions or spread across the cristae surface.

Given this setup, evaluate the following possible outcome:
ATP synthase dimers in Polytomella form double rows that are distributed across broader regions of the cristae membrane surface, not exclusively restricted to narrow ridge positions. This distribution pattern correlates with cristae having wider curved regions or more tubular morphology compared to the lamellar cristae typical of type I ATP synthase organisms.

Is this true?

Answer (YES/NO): NO